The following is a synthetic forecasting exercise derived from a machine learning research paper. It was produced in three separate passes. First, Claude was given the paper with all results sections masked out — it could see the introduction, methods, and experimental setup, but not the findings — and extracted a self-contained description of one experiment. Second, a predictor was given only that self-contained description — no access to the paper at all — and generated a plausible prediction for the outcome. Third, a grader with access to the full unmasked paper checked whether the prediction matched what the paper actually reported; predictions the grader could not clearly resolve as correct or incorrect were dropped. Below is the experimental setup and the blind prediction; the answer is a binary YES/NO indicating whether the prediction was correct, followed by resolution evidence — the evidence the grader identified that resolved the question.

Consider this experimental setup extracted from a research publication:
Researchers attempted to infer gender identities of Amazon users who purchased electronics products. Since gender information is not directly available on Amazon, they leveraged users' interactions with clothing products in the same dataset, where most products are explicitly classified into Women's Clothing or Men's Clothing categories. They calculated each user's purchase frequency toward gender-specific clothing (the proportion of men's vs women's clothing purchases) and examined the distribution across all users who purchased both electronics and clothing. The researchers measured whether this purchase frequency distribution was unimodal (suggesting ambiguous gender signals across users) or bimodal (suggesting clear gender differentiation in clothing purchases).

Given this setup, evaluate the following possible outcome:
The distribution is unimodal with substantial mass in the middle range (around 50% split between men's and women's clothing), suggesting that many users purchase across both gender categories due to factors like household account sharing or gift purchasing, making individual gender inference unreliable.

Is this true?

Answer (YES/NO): NO